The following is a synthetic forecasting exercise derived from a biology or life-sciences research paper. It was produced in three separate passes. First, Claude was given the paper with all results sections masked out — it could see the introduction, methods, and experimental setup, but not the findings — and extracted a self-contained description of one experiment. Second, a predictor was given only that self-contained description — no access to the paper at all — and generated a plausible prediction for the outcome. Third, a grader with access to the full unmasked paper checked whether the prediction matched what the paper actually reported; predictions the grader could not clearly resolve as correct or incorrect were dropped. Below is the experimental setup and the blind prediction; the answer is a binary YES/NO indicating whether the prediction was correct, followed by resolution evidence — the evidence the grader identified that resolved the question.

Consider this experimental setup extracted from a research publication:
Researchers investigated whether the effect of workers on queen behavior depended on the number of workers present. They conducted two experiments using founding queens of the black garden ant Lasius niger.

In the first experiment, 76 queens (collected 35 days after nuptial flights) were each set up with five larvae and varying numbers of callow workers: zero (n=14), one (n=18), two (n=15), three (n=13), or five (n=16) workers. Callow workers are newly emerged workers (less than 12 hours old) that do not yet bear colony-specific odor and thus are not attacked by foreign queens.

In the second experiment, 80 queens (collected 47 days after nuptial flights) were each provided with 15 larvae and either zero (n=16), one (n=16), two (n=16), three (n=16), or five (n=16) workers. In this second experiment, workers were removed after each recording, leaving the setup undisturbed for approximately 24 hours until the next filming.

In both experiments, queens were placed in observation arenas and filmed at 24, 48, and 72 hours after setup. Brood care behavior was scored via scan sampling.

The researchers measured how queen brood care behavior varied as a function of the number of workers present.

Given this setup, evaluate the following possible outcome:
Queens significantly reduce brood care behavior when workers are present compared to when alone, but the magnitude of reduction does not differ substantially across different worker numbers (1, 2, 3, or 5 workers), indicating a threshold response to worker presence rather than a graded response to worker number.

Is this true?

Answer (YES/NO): NO